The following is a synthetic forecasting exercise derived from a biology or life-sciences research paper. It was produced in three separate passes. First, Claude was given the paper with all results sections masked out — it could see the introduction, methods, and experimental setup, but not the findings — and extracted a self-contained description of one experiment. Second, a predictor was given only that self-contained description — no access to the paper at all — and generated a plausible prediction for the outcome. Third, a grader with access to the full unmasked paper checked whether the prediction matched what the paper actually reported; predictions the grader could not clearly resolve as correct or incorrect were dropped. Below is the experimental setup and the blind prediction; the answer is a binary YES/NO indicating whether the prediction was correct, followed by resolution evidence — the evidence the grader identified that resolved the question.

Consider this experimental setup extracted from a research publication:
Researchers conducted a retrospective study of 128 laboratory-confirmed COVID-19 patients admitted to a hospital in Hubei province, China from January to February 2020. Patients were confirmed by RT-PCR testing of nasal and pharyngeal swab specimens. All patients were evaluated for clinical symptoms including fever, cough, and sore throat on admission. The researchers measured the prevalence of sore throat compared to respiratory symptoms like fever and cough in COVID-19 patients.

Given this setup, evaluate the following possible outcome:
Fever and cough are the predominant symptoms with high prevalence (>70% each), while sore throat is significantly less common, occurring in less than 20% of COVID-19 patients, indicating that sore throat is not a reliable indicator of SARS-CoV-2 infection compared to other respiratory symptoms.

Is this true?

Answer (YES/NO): NO